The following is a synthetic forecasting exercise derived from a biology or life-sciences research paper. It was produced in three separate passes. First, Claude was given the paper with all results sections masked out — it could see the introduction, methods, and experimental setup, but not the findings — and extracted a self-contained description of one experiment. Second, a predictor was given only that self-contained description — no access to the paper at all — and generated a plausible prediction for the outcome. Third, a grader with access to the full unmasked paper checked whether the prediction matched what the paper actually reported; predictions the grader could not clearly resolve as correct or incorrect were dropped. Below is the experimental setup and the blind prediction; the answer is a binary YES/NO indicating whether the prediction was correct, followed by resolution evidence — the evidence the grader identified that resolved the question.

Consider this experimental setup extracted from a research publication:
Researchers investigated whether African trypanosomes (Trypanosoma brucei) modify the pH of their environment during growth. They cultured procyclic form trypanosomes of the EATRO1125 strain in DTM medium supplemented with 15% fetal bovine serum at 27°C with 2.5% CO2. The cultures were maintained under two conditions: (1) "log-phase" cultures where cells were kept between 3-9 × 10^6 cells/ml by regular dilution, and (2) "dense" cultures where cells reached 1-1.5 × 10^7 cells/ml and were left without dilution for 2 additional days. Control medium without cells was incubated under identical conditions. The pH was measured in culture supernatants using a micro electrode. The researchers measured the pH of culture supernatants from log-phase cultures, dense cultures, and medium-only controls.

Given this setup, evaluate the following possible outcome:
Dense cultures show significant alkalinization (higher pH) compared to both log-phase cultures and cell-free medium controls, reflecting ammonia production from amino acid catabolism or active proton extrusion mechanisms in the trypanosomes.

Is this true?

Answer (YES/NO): NO